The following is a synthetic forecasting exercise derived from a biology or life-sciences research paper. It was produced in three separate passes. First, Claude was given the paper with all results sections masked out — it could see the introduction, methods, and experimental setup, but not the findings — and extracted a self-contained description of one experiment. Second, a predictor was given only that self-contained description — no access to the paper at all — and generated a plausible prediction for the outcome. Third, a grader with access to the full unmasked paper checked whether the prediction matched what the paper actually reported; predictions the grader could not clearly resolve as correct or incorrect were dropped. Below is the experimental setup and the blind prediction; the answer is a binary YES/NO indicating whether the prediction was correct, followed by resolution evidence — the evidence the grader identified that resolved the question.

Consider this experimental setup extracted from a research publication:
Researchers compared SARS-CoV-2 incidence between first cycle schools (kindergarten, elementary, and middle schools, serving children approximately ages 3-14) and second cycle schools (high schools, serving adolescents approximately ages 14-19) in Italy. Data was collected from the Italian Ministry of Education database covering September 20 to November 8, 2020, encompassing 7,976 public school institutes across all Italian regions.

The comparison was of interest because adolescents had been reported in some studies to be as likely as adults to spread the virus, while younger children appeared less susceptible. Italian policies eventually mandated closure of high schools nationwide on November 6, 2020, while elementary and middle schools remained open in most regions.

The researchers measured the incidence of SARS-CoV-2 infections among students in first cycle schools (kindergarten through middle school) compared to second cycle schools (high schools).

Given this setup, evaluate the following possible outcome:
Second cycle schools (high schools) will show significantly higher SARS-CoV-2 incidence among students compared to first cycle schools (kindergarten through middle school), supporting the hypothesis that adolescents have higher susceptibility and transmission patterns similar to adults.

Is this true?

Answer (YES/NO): NO